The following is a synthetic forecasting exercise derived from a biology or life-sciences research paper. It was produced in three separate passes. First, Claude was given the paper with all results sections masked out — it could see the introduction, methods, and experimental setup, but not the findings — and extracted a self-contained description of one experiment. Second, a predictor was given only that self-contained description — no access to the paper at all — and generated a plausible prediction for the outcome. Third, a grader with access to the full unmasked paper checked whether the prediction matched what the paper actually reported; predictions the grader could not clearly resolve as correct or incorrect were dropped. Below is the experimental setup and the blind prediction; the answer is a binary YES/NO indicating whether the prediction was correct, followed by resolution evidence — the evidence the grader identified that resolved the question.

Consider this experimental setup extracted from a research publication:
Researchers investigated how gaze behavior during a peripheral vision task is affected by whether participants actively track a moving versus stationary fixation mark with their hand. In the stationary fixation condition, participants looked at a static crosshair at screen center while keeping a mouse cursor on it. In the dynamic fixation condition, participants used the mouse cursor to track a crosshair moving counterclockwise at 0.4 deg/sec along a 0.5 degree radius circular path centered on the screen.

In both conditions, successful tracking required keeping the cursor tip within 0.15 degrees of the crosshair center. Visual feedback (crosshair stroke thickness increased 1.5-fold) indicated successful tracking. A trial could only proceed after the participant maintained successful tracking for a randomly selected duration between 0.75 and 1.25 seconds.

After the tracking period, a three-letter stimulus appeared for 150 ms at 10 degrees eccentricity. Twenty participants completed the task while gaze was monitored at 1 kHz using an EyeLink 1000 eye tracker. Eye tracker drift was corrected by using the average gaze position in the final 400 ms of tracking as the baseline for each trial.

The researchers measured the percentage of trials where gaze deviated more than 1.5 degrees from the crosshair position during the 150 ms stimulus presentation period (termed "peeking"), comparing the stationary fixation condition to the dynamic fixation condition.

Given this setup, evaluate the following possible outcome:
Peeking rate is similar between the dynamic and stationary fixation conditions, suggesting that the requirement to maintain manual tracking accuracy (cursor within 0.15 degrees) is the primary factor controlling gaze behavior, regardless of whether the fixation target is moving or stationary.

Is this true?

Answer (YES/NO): NO